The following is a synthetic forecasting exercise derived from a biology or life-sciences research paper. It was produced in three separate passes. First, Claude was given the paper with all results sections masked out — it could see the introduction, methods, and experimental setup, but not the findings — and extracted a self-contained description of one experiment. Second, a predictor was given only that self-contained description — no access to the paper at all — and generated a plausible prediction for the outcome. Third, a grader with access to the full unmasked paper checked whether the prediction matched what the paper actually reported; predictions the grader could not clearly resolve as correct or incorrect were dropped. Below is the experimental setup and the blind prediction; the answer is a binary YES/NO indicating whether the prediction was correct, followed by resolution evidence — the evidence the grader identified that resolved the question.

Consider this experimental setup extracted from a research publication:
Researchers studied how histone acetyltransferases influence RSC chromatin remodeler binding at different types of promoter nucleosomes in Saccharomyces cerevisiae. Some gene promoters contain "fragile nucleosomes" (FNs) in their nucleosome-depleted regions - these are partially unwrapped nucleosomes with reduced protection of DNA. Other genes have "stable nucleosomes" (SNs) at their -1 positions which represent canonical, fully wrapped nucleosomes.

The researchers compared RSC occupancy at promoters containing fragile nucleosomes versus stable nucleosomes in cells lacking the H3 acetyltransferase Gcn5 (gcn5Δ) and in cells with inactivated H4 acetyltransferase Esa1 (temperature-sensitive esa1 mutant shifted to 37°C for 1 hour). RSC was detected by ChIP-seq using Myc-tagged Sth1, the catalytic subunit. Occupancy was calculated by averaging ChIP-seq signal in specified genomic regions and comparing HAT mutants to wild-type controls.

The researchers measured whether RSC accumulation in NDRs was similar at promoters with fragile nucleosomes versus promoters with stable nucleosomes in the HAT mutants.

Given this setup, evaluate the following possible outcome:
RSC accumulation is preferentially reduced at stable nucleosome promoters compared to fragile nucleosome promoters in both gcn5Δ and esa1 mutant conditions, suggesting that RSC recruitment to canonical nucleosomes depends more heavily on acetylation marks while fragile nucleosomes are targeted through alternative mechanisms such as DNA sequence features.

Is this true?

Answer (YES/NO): NO